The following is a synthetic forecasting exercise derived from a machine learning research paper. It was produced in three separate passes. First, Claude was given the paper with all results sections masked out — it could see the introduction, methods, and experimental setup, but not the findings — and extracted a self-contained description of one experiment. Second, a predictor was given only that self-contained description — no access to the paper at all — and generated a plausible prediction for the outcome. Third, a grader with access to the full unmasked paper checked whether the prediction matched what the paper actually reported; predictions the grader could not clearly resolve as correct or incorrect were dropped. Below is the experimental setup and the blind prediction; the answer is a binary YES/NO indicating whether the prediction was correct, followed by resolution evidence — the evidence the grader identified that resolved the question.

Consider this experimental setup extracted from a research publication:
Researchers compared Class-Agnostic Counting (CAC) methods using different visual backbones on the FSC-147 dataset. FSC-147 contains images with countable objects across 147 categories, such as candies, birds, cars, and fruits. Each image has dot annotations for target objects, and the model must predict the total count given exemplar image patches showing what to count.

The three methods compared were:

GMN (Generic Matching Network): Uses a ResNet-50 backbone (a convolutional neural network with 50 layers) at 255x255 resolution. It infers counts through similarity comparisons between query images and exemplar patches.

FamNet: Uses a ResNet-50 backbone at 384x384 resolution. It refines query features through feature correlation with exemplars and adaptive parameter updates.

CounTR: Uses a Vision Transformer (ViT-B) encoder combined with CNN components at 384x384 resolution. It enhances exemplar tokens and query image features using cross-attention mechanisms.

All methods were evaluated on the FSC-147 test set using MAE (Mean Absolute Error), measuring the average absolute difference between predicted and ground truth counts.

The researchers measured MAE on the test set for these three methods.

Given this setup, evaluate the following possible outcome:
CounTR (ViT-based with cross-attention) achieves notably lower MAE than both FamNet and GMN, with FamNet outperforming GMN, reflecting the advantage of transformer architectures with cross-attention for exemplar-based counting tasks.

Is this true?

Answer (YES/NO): YES